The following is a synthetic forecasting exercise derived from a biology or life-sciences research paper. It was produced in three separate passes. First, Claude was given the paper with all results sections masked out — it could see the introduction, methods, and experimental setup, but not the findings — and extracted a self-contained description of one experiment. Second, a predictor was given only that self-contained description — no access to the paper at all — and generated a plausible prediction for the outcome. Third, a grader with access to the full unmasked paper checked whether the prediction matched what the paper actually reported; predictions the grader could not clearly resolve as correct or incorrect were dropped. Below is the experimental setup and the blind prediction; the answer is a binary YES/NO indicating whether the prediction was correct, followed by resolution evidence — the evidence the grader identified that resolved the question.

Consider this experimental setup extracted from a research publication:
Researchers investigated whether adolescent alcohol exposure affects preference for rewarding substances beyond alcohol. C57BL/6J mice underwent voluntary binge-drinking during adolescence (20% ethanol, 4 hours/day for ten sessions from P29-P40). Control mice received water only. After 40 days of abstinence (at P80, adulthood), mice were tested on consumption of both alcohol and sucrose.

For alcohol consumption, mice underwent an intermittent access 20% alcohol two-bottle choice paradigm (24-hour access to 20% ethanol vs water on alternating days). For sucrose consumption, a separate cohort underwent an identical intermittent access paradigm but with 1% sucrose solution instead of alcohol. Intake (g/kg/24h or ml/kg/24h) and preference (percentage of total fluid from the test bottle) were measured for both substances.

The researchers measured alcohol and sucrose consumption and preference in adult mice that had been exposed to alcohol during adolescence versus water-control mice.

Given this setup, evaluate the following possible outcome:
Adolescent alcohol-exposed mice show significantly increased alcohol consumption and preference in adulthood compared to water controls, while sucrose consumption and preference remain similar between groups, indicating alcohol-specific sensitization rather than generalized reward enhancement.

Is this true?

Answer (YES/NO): YES